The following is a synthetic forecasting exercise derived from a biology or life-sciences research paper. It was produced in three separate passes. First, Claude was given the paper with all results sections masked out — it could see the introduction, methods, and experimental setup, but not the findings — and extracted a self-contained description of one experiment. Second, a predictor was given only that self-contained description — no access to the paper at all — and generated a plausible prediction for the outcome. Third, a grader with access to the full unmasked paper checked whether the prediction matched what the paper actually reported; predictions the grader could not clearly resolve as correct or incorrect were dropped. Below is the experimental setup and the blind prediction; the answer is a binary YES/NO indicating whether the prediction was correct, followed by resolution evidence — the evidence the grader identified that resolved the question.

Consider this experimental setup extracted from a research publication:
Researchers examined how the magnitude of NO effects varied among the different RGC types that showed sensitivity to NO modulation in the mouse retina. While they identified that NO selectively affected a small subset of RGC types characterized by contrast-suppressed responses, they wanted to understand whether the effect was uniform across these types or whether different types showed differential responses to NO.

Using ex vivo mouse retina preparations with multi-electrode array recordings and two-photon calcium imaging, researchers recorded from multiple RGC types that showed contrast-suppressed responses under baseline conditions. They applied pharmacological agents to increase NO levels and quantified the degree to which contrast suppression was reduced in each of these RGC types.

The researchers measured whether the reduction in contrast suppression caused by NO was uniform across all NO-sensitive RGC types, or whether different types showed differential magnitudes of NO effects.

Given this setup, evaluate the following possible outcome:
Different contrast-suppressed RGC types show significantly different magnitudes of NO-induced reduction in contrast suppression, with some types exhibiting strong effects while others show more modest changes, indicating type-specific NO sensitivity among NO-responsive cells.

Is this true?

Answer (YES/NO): YES